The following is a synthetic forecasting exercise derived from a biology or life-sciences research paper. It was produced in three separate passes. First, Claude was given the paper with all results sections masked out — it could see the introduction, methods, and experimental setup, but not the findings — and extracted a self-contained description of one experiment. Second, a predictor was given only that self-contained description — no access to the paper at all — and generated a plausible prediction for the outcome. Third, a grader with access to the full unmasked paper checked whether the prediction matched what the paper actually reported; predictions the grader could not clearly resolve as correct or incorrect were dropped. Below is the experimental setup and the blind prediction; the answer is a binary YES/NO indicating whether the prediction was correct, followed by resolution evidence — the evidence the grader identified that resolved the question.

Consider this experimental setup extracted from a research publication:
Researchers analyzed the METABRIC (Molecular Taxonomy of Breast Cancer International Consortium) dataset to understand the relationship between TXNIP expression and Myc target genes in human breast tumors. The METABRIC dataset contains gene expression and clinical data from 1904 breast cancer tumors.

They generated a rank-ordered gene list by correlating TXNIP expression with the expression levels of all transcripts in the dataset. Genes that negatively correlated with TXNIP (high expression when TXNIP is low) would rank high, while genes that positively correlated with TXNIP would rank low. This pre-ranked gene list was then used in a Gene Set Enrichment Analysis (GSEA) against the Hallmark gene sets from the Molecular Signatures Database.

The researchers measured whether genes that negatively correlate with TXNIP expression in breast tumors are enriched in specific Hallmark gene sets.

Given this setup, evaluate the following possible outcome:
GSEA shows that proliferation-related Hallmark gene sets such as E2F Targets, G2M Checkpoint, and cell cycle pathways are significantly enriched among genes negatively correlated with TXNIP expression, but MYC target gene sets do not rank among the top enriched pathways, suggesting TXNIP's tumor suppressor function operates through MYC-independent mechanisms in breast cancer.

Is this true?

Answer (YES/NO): NO